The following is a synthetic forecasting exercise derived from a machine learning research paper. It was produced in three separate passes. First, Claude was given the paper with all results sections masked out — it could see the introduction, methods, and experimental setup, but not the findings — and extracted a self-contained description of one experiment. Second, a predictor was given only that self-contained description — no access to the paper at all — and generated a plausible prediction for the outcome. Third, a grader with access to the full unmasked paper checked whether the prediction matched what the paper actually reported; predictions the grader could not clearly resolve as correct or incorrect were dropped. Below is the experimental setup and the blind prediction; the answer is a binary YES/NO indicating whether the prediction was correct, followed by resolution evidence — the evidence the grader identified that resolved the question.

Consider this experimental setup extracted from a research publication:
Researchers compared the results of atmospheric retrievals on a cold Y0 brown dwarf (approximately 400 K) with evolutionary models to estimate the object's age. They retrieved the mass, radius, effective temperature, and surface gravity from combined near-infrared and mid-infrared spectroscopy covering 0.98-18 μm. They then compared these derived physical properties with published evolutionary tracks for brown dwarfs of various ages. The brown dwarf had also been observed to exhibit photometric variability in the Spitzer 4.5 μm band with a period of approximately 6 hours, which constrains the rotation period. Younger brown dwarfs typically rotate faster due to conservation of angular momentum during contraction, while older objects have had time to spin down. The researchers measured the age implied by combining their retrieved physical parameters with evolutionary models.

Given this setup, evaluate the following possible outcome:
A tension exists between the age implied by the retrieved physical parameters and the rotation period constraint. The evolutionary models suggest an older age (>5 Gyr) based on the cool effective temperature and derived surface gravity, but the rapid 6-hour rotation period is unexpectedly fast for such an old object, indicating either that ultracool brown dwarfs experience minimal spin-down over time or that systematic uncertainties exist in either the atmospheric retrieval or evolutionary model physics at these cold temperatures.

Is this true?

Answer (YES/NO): NO